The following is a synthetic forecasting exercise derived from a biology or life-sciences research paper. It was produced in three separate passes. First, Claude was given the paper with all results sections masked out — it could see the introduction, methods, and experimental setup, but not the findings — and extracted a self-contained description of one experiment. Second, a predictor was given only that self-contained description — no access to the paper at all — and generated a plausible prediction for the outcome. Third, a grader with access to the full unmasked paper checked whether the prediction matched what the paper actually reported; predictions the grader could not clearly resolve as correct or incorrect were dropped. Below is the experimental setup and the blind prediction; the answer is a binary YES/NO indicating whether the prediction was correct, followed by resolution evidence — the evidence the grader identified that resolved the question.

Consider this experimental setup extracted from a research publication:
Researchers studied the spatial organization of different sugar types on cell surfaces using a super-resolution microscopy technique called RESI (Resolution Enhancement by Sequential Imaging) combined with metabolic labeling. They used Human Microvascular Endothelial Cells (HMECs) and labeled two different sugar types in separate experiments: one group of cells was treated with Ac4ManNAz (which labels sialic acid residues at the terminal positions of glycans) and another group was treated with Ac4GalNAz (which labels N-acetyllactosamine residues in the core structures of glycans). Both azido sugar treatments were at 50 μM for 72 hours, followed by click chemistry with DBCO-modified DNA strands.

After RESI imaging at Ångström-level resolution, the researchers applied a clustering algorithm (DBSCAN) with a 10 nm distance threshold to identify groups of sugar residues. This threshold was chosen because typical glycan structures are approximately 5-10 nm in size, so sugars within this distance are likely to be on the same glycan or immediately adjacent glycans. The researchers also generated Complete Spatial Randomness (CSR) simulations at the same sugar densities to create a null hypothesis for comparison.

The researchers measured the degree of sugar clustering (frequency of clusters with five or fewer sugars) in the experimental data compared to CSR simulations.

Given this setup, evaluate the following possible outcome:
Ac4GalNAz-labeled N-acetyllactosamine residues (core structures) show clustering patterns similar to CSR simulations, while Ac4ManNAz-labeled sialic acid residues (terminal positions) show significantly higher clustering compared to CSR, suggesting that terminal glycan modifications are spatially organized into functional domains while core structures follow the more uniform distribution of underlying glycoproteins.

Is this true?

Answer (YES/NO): NO